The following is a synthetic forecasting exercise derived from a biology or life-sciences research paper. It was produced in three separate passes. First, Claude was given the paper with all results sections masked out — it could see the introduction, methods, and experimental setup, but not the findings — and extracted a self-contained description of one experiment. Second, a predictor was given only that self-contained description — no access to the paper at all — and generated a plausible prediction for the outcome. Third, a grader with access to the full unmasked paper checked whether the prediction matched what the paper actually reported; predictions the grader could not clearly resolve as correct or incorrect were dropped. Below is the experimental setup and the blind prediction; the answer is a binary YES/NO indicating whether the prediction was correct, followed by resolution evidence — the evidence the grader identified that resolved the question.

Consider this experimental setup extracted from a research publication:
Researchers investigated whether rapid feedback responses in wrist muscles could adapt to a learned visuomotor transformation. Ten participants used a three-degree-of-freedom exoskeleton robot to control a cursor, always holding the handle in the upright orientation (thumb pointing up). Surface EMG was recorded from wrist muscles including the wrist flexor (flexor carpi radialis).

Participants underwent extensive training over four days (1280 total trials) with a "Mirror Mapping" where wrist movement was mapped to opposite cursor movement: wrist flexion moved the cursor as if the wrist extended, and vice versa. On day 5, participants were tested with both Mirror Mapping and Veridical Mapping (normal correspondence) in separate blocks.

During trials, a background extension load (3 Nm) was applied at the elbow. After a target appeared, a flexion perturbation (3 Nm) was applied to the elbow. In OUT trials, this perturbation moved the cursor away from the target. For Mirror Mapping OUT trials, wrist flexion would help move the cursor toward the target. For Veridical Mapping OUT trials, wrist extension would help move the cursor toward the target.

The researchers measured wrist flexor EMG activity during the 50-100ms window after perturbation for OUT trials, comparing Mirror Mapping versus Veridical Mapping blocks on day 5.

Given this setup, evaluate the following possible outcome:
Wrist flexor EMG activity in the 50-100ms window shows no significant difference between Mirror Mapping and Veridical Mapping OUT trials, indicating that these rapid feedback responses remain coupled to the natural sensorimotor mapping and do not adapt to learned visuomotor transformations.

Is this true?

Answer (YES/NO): NO